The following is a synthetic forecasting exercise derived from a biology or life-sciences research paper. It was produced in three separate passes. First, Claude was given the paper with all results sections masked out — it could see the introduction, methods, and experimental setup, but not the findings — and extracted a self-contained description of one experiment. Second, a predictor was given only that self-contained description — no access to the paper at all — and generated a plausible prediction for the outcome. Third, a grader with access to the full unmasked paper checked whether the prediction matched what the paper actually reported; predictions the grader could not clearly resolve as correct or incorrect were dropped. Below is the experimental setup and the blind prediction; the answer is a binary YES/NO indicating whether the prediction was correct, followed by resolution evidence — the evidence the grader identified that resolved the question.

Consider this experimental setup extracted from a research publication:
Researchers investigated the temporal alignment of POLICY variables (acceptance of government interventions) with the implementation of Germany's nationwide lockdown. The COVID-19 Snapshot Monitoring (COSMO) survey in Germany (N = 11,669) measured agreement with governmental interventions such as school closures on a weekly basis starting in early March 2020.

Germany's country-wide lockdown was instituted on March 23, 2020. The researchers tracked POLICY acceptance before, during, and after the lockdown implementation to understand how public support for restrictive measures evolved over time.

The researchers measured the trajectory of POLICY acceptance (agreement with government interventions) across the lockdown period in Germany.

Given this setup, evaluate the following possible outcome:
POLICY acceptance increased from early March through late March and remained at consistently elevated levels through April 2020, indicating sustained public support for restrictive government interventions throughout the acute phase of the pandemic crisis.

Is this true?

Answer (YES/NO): NO